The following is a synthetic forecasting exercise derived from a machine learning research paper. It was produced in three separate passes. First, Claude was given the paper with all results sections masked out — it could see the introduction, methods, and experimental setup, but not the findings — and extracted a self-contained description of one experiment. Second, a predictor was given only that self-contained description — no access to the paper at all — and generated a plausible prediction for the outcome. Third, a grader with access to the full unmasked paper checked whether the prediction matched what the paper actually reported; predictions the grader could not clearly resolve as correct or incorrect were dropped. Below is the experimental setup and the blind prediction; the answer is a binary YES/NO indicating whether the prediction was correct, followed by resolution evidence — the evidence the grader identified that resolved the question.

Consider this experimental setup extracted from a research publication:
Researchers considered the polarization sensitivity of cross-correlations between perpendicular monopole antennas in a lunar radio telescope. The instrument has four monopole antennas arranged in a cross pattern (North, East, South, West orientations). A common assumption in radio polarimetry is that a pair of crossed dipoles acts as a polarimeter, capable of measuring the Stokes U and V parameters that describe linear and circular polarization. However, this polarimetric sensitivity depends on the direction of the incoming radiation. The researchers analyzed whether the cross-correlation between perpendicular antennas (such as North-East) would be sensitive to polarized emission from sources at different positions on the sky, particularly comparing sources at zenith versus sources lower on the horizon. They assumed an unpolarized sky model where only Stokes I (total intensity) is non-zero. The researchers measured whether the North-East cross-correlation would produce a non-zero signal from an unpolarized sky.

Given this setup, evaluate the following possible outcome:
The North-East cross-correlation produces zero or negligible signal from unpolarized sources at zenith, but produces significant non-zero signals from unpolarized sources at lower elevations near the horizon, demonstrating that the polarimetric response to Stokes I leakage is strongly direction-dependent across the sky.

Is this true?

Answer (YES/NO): YES